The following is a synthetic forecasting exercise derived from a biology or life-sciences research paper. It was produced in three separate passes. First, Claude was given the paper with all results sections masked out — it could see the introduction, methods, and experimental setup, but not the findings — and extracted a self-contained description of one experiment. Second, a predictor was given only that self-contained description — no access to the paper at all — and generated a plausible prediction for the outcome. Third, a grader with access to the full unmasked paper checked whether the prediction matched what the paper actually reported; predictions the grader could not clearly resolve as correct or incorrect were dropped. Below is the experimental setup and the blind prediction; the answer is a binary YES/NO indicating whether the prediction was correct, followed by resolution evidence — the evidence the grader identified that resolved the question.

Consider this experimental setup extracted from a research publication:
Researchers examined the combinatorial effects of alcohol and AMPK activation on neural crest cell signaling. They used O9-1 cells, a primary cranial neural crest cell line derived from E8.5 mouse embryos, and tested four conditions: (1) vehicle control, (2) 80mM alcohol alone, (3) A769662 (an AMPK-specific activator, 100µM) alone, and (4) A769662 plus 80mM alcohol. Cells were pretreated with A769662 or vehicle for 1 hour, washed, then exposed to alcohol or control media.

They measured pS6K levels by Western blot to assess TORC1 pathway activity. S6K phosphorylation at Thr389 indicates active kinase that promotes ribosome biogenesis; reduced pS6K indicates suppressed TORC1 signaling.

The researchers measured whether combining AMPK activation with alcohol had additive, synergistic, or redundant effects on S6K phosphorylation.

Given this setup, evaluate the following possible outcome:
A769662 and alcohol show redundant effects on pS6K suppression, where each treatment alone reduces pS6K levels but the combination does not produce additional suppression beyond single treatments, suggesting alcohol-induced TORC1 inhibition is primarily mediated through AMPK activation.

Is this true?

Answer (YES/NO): NO